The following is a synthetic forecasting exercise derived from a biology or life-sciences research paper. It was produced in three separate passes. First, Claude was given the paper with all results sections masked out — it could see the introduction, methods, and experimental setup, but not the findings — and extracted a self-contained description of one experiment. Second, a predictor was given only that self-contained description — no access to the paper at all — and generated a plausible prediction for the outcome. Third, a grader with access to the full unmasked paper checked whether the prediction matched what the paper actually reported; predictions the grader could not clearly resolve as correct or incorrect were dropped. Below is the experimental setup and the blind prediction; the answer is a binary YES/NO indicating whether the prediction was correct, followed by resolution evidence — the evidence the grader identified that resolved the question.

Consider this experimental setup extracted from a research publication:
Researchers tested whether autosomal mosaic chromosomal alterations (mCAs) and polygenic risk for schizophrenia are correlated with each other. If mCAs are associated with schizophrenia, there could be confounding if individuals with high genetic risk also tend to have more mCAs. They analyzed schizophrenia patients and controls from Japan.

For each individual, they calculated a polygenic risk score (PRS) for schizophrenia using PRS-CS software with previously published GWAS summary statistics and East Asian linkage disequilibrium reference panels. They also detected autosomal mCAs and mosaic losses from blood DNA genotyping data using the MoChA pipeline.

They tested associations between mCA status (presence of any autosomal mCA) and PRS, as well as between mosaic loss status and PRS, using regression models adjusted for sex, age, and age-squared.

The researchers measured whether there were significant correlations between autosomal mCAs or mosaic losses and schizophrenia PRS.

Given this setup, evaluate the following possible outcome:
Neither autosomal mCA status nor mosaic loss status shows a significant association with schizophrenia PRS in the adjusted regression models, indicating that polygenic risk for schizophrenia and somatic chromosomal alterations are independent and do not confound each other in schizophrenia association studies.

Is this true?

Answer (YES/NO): YES